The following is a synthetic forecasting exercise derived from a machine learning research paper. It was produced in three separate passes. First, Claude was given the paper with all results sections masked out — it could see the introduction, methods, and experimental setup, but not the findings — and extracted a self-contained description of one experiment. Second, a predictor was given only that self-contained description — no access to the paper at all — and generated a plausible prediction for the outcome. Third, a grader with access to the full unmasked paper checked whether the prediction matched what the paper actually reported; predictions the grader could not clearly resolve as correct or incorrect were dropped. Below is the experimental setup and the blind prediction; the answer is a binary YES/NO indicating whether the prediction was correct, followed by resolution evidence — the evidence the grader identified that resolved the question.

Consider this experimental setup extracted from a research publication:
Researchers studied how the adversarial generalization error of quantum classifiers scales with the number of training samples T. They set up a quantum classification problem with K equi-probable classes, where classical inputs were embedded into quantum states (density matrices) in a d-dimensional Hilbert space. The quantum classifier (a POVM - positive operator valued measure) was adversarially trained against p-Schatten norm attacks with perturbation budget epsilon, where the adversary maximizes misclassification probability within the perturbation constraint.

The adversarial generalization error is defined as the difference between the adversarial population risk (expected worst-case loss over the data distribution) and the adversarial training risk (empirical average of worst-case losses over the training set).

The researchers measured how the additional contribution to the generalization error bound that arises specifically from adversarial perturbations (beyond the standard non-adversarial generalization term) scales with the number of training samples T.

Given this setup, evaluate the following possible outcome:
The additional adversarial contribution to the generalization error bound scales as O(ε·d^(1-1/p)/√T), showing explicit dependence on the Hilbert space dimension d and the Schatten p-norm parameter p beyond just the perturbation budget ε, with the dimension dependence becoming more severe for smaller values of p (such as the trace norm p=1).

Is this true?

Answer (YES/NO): NO